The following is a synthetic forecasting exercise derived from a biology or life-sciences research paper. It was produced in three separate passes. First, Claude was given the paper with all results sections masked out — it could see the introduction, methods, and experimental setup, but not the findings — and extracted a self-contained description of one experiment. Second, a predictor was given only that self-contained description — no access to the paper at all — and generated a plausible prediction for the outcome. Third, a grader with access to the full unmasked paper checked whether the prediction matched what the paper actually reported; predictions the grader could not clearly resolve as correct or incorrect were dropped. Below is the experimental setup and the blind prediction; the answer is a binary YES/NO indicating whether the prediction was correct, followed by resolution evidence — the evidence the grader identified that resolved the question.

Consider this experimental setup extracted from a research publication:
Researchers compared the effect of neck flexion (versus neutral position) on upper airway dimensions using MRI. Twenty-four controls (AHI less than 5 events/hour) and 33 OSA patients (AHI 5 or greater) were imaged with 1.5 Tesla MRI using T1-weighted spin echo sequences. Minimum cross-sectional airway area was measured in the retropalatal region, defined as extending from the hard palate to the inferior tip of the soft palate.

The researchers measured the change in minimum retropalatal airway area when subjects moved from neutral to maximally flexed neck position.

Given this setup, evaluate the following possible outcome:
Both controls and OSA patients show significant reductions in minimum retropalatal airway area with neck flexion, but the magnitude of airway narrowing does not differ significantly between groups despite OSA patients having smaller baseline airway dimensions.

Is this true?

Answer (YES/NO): NO